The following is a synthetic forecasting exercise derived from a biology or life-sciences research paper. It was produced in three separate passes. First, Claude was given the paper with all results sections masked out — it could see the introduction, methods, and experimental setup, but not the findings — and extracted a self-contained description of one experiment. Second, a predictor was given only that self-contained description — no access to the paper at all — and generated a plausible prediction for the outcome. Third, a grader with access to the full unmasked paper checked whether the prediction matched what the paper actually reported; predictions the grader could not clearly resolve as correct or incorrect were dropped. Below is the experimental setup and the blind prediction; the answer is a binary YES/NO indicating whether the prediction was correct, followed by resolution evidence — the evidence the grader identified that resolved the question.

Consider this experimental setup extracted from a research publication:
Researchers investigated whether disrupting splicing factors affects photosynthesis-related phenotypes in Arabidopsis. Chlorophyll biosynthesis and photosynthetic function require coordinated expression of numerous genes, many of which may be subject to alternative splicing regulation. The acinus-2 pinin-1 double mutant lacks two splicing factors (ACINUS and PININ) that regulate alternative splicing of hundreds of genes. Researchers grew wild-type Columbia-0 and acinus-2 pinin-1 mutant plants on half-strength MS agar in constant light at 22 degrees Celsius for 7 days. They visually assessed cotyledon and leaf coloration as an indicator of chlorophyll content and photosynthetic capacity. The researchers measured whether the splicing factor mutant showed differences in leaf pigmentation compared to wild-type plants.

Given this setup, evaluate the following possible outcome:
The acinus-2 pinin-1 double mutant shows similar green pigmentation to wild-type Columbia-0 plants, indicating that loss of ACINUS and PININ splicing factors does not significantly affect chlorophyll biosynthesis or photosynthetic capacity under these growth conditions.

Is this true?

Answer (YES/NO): NO